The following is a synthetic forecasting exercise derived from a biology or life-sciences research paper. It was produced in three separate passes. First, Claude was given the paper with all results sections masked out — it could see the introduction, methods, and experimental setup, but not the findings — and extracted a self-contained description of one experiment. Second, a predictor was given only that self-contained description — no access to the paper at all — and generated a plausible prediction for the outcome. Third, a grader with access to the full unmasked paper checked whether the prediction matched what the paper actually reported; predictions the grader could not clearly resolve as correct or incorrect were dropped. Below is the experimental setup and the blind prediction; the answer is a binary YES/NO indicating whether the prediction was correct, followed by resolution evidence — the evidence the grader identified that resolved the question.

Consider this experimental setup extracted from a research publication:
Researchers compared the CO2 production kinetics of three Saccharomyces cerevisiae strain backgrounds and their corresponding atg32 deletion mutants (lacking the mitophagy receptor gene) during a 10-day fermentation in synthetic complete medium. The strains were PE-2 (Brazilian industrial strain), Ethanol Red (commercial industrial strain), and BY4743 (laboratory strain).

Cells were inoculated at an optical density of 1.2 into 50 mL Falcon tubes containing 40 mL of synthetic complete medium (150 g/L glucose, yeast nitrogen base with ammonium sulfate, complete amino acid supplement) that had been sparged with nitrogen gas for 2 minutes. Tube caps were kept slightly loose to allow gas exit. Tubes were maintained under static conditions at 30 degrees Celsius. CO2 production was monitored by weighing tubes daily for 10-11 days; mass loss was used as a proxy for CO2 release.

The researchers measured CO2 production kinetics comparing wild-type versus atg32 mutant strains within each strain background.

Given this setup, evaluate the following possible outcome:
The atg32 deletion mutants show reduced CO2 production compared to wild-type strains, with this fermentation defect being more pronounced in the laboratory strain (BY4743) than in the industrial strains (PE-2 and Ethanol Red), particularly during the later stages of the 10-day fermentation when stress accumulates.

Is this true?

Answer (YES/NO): NO